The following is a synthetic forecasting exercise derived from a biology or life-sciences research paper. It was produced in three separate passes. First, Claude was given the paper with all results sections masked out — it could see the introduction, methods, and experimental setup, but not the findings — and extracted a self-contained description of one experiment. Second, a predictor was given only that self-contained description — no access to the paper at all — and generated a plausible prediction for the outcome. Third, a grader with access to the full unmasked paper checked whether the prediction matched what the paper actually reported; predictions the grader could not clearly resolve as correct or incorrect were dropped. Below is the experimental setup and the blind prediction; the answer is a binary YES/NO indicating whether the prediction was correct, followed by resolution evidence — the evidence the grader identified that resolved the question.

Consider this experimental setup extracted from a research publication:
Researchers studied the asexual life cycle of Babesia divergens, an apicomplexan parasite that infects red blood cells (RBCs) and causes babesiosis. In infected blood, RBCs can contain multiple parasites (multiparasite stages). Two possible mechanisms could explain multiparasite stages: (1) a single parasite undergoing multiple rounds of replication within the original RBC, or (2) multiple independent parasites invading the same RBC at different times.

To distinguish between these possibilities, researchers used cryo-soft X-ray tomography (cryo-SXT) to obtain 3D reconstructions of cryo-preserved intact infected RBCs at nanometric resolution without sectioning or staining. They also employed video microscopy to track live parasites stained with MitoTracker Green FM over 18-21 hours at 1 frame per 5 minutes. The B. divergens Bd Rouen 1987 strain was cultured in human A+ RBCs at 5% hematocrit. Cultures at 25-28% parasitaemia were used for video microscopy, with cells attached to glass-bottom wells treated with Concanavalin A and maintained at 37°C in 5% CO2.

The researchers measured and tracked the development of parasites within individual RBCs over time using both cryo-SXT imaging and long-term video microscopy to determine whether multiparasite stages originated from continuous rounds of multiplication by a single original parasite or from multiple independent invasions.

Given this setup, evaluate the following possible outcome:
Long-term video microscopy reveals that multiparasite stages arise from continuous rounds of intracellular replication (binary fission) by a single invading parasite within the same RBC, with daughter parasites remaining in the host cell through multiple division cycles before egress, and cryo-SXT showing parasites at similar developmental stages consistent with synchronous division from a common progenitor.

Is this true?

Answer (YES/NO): NO